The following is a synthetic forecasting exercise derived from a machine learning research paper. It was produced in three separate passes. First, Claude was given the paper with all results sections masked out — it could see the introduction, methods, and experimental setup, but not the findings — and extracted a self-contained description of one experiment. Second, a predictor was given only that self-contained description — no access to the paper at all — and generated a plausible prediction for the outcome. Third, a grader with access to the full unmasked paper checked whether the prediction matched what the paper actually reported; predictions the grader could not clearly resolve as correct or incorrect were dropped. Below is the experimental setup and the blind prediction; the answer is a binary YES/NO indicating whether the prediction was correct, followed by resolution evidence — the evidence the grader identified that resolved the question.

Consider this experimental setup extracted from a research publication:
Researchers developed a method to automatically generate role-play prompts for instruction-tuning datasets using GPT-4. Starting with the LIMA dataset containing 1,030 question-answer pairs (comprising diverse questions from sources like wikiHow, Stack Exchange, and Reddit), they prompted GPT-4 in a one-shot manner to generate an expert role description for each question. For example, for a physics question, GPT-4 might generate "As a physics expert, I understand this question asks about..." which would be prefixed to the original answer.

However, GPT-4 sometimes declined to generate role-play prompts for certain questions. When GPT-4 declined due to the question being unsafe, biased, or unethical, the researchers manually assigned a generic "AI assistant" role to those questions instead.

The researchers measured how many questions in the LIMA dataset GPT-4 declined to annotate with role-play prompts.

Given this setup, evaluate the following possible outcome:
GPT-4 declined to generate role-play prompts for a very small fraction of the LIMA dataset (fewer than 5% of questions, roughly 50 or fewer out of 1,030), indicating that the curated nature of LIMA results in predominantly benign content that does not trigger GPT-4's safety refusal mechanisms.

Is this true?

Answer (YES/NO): YES